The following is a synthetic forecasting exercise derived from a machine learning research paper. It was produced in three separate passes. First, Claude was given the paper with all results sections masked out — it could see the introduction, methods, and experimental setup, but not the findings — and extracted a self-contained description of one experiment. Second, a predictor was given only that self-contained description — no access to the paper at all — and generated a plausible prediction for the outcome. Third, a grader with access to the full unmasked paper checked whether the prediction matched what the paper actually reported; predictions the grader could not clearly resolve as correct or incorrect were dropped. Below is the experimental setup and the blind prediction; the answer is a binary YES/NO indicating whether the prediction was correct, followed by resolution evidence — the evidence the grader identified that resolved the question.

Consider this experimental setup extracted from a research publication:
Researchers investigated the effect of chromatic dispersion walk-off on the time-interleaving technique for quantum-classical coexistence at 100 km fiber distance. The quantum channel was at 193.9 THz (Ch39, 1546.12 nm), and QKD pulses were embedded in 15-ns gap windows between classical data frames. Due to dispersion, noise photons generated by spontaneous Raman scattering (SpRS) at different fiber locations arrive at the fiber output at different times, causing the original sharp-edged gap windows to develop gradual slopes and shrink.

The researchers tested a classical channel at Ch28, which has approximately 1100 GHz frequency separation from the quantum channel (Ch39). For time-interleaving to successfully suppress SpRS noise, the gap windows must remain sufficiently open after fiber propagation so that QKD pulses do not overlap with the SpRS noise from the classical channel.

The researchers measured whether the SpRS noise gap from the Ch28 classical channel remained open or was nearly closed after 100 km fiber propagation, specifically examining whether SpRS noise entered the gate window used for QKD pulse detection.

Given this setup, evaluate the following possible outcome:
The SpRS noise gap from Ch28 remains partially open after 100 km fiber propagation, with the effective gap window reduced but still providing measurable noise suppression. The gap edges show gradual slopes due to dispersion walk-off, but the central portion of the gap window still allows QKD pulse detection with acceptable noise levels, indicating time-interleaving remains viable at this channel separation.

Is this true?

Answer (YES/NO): NO